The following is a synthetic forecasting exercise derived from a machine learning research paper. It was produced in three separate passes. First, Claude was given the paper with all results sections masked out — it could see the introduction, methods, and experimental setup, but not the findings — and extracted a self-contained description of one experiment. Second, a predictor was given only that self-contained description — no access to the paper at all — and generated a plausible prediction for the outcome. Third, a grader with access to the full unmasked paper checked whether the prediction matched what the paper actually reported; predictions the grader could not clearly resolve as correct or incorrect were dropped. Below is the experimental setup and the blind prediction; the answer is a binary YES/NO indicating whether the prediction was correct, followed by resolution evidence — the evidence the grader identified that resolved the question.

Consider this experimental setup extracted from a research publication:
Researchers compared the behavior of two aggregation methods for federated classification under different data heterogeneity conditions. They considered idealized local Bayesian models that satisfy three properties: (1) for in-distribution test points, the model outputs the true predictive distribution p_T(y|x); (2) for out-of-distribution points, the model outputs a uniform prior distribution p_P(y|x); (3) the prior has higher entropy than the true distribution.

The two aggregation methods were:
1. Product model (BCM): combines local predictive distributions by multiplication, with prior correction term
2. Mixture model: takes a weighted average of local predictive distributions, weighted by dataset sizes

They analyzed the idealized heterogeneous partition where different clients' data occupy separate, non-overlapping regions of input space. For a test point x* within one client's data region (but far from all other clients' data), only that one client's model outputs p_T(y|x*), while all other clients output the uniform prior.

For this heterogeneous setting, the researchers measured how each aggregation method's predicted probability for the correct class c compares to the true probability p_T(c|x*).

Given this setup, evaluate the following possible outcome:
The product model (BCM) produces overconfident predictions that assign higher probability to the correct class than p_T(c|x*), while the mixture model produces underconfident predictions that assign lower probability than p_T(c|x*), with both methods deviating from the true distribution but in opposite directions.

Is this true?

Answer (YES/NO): NO